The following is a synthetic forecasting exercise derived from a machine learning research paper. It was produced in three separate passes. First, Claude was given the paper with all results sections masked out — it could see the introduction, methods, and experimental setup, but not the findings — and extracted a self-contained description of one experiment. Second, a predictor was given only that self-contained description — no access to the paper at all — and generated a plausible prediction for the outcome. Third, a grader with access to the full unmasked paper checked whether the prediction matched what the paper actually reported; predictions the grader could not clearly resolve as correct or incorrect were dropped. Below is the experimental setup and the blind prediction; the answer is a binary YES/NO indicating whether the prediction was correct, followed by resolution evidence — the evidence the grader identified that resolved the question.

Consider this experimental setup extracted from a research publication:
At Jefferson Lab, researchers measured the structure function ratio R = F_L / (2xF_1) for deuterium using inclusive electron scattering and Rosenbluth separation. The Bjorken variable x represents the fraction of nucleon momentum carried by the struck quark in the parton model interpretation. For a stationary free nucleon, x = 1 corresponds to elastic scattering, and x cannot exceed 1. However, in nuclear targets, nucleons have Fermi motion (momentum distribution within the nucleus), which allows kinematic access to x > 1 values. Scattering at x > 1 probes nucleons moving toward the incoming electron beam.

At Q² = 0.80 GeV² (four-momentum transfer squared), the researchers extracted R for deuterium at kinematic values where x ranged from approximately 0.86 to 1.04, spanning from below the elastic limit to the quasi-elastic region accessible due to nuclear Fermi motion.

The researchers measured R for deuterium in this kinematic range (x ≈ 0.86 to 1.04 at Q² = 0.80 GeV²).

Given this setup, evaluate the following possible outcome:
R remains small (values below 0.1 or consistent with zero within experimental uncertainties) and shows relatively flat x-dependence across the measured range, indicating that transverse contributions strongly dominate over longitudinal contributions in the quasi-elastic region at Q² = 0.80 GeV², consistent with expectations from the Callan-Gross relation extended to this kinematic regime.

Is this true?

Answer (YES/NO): NO